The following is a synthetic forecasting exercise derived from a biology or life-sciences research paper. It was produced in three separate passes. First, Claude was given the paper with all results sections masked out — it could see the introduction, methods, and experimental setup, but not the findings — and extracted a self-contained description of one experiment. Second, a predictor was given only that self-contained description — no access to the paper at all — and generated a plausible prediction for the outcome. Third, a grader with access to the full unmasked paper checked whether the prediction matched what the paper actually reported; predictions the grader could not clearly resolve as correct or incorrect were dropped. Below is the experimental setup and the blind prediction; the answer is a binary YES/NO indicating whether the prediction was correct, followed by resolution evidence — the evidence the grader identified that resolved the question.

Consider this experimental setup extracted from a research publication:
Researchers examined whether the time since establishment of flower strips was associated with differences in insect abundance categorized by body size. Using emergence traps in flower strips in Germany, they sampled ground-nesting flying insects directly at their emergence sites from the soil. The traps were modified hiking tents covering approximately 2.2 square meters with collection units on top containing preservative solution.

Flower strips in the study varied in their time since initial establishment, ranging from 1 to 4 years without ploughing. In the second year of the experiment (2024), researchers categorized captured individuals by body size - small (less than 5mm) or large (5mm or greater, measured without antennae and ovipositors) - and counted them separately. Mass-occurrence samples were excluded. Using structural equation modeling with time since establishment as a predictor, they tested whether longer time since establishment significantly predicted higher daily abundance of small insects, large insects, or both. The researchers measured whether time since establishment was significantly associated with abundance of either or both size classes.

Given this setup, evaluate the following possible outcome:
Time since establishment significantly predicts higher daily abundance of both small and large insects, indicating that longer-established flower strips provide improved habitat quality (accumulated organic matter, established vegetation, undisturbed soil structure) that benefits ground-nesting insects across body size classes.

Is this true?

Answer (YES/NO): NO